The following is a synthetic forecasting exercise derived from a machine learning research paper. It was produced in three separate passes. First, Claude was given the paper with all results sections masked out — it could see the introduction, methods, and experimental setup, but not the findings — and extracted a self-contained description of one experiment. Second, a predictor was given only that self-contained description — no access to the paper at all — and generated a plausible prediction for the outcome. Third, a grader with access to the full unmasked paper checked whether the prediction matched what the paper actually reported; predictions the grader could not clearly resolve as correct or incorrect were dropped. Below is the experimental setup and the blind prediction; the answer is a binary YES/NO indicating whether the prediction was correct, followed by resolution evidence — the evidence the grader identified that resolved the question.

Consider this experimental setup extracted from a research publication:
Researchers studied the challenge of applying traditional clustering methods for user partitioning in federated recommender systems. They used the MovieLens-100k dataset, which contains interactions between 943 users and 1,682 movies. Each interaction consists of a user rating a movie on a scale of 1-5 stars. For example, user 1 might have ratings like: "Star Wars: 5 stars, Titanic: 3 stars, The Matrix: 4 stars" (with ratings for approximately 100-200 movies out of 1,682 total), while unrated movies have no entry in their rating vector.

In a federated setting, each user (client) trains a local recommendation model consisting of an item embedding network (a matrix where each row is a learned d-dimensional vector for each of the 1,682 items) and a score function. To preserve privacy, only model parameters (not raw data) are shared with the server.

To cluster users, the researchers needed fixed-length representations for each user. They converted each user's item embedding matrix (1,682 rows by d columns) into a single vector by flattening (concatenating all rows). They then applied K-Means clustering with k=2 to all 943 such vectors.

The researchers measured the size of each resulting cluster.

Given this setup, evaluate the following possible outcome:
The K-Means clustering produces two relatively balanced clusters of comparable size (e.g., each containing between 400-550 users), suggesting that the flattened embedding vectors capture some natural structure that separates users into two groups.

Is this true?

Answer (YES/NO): NO